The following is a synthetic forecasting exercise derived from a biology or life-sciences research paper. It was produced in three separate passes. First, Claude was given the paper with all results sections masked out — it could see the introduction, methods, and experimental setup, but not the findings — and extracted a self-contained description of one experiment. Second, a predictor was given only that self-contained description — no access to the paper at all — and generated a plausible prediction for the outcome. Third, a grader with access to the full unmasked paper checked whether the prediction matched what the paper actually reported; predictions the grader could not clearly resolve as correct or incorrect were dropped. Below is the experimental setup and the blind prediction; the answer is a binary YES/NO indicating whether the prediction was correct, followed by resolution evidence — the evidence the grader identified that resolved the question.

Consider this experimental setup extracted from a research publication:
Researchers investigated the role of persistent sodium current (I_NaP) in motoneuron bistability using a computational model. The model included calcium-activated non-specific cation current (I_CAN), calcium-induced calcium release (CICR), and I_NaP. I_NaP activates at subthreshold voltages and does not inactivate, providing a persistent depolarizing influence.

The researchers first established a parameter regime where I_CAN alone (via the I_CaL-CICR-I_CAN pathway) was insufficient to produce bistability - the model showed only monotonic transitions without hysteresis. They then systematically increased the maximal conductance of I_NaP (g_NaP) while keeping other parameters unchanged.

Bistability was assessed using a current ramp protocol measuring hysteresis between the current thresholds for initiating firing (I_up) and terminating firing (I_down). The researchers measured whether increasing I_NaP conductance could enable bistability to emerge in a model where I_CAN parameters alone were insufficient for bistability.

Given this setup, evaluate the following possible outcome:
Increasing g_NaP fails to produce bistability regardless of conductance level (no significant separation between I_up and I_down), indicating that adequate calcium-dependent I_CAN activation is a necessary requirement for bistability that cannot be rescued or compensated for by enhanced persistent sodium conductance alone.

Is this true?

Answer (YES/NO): NO